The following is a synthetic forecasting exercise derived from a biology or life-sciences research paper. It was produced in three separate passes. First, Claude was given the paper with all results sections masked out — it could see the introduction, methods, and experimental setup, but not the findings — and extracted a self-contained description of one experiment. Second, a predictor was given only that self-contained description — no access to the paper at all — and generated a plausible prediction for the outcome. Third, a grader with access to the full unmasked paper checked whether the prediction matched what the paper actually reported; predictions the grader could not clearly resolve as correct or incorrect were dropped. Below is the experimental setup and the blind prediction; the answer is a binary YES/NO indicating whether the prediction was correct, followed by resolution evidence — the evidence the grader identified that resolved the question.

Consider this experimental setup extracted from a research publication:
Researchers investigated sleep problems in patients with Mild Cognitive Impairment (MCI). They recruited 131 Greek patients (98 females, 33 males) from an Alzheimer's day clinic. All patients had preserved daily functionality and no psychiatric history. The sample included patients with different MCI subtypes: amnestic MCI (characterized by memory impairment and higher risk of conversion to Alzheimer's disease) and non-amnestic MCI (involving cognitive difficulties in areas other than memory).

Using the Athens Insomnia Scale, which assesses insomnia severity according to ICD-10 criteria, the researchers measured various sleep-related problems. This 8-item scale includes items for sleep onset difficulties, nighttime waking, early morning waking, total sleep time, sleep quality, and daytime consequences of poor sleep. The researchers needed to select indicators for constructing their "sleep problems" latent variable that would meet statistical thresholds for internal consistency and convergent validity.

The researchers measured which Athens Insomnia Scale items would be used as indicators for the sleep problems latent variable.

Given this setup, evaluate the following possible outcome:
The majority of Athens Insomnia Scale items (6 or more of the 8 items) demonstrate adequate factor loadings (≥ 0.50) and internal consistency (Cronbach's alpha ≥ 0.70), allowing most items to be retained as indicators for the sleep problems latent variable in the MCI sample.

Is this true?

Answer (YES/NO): NO